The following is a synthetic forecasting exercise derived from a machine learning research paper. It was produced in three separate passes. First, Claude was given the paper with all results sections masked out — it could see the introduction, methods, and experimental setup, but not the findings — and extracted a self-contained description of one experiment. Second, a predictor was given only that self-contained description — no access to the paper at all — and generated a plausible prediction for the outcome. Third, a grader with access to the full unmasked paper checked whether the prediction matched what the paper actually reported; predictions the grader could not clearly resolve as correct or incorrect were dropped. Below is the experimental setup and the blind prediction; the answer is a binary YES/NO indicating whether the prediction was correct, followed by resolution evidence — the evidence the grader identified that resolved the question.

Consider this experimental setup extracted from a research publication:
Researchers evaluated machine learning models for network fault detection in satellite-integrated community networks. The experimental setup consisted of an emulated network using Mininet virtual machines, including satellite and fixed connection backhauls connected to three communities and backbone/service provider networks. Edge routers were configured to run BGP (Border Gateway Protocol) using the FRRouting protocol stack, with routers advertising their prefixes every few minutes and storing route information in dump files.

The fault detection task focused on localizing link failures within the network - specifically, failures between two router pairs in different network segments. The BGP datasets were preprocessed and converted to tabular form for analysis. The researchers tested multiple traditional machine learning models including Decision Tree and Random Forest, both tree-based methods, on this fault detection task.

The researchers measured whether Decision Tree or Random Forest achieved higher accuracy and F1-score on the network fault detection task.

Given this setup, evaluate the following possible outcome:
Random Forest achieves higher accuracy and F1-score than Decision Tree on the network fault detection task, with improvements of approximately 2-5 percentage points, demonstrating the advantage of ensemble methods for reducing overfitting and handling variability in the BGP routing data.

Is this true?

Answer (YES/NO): NO